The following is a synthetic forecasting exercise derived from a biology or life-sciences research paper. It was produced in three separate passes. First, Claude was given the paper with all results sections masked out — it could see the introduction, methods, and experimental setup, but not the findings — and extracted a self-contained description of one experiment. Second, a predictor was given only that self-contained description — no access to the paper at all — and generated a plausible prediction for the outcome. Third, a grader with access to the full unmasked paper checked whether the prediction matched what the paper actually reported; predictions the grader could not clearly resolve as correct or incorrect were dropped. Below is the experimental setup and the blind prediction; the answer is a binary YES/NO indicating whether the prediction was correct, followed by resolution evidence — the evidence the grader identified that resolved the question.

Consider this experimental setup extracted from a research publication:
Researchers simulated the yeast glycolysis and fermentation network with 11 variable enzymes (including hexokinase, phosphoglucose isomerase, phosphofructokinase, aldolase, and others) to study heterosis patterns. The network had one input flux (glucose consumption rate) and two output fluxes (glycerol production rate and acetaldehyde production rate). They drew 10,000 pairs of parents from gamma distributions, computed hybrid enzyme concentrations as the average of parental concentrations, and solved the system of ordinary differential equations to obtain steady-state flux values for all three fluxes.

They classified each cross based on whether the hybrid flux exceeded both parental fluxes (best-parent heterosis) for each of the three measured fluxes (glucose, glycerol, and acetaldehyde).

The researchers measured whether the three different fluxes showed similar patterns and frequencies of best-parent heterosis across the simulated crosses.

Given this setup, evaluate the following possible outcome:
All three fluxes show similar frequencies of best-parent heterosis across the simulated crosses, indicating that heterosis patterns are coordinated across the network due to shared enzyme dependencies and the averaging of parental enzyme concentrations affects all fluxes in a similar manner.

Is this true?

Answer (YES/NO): NO